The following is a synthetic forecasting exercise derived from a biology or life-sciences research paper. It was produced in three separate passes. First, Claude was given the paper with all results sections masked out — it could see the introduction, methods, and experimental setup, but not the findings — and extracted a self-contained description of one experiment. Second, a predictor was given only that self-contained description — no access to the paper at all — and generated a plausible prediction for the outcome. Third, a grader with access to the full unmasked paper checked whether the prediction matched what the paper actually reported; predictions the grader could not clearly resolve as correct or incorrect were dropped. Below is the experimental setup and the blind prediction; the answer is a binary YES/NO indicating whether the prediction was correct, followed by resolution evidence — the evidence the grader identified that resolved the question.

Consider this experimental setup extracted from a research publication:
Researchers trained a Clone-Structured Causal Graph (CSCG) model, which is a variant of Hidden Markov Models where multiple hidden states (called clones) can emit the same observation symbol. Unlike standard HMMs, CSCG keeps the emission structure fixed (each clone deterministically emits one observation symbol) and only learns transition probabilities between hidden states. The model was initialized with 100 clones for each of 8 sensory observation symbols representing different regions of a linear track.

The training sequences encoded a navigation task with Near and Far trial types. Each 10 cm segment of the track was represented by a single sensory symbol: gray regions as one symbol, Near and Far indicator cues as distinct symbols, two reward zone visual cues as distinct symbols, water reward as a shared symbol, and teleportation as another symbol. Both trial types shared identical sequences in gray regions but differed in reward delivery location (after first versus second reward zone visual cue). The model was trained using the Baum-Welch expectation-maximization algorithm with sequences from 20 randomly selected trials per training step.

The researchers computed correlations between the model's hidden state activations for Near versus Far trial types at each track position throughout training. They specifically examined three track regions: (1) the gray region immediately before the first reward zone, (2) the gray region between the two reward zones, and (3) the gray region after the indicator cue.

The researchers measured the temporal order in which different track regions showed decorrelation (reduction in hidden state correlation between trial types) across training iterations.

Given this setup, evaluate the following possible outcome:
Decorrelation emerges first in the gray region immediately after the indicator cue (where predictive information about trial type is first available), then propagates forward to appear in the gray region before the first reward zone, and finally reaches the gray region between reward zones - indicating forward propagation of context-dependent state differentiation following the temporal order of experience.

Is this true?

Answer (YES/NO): NO